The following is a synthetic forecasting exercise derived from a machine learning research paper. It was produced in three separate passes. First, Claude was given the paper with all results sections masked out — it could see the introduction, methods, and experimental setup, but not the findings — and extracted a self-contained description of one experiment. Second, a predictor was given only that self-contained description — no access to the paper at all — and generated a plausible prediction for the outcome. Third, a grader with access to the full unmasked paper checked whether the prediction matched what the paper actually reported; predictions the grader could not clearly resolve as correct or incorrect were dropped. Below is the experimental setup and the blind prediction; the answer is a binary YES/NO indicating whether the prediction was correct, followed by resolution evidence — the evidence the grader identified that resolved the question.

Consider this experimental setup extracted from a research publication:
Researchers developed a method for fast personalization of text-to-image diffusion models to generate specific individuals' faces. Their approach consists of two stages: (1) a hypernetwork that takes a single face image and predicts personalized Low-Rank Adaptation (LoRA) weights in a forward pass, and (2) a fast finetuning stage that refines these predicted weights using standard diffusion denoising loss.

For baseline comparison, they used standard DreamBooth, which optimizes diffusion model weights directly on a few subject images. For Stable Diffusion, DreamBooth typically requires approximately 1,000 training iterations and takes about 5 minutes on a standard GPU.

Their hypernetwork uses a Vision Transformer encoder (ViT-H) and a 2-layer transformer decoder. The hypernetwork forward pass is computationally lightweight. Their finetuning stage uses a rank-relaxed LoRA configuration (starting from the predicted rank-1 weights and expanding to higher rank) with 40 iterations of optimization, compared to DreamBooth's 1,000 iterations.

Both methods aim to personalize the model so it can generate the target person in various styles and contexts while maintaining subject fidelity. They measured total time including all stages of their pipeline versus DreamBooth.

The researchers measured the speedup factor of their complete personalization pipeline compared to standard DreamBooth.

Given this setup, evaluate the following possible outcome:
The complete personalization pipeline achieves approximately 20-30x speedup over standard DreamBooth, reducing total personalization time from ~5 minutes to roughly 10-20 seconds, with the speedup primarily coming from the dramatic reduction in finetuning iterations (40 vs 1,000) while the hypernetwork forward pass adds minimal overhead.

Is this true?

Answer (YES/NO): YES